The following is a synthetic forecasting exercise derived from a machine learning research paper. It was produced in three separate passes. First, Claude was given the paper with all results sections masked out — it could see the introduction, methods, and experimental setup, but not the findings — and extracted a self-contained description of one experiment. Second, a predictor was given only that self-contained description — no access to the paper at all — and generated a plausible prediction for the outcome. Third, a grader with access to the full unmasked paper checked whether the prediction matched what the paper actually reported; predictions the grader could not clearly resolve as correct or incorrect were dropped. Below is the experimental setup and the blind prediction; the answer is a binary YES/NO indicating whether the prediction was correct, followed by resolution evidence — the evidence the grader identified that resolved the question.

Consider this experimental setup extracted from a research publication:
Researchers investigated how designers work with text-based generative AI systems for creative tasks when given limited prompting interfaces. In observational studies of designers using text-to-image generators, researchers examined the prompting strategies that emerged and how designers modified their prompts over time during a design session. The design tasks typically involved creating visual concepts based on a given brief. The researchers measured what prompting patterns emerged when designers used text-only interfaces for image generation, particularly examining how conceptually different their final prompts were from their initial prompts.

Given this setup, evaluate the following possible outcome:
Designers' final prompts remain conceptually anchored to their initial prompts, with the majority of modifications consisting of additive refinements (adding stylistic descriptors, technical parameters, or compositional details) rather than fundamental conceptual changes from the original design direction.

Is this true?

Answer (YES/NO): YES